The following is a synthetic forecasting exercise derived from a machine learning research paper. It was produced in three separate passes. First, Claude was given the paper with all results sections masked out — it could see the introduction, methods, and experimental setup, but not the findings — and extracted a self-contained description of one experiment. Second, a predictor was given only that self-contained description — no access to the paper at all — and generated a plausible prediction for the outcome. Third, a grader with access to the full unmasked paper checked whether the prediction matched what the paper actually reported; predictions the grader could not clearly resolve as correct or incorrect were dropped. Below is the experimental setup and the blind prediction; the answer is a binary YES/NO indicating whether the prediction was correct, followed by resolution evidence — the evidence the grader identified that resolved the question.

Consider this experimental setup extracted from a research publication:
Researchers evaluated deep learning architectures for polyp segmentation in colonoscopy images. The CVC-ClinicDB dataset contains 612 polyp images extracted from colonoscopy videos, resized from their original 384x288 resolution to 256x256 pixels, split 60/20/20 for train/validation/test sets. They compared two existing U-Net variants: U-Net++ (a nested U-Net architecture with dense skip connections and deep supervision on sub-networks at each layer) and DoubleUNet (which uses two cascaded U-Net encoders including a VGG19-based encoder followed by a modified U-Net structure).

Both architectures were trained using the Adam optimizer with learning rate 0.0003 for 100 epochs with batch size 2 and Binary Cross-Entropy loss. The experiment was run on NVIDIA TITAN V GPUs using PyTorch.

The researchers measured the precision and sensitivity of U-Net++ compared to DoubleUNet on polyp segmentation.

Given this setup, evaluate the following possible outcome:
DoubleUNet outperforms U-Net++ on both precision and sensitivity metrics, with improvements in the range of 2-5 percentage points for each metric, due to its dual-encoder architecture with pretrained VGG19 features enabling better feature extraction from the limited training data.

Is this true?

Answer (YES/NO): NO